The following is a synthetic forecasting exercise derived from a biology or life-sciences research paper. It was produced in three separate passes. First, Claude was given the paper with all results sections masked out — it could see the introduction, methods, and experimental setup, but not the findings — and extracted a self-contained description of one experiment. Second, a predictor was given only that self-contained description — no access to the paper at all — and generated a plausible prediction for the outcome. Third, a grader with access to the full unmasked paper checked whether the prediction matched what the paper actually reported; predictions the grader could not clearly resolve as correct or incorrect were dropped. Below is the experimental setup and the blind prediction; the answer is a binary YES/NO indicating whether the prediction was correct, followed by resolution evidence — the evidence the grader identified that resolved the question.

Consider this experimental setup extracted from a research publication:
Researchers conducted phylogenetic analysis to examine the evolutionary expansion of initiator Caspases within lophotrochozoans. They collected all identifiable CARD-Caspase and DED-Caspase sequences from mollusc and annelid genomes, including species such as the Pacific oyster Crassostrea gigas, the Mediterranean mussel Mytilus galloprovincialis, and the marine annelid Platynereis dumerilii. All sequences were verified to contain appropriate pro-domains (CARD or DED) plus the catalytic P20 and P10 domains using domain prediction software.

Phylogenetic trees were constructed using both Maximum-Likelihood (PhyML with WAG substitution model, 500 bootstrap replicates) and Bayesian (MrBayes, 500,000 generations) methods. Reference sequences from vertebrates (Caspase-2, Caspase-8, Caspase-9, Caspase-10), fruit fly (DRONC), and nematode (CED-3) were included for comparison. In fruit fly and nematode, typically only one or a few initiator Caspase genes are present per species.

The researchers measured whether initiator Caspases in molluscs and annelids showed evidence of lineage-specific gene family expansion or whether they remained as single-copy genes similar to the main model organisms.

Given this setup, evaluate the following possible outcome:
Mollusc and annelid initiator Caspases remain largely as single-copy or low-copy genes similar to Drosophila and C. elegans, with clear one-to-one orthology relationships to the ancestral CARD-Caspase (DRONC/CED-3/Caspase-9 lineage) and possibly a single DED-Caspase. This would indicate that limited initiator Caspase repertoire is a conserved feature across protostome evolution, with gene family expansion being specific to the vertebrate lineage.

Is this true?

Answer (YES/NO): NO